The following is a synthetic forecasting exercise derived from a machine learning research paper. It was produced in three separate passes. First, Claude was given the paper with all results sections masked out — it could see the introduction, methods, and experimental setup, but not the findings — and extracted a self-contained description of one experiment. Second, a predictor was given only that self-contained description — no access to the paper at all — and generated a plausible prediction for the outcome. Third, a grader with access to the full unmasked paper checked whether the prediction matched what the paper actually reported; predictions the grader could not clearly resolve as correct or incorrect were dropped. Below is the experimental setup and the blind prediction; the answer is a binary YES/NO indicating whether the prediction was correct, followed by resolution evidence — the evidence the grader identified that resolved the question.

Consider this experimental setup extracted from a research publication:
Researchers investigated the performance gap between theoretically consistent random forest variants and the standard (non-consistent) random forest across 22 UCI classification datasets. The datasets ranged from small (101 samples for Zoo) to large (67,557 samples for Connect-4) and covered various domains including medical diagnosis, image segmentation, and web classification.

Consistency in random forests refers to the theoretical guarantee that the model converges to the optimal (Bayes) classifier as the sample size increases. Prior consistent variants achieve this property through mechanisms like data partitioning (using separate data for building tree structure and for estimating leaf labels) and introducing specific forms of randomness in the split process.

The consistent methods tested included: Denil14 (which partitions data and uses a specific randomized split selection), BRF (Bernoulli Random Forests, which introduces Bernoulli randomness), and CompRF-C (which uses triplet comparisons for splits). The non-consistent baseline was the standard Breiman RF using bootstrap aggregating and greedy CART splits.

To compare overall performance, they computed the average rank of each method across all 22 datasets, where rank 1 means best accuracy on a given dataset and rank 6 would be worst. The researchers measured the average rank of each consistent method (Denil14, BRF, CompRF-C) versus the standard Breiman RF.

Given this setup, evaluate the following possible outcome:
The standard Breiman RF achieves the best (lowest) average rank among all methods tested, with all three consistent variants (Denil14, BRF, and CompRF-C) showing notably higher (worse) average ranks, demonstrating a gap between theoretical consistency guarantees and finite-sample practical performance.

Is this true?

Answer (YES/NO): NO